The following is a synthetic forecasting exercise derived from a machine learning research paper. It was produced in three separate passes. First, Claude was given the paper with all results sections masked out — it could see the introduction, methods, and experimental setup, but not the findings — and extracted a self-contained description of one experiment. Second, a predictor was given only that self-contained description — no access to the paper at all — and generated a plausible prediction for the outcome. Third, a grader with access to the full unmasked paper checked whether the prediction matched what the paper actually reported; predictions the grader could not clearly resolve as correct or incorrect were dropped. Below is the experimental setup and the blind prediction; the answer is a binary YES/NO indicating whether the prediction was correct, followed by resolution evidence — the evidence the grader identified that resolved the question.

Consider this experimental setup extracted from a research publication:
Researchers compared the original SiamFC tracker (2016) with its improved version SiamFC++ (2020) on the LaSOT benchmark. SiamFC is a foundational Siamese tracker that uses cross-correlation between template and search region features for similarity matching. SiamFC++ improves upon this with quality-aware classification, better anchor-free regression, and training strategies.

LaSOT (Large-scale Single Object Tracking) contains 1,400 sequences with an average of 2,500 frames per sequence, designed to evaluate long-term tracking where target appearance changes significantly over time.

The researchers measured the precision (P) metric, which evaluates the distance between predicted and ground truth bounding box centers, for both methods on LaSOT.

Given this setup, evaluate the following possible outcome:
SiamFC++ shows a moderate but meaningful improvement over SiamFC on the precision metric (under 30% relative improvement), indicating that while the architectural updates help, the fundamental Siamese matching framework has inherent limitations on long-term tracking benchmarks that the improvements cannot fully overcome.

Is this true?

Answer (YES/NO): NO